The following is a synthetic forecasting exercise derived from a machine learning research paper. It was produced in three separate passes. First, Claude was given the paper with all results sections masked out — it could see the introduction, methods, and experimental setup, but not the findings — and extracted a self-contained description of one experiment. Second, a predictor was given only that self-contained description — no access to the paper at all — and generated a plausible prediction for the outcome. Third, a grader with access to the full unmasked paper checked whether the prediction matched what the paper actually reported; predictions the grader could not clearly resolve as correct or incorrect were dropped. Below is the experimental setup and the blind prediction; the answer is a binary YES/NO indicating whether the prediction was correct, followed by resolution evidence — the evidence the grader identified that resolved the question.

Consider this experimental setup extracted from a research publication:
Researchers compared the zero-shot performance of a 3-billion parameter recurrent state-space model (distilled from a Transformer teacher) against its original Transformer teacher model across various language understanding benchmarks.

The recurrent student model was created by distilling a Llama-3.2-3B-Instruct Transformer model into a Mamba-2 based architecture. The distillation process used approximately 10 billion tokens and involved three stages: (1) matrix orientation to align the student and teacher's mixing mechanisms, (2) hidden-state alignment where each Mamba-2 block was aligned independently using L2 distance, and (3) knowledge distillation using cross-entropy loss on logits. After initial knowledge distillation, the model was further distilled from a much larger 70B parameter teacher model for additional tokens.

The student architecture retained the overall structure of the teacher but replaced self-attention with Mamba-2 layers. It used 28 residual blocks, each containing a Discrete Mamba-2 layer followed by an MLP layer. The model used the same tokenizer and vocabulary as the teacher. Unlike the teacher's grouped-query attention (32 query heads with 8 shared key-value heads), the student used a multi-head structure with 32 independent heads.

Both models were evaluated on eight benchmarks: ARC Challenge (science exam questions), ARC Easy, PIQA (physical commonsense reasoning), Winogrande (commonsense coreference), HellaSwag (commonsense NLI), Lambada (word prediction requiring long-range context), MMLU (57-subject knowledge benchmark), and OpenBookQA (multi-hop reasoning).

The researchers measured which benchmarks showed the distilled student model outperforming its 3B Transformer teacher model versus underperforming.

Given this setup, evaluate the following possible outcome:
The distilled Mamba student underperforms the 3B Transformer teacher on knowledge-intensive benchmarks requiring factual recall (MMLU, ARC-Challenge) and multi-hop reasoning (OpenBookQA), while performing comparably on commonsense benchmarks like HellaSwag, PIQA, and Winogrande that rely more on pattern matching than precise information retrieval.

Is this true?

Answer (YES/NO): NO